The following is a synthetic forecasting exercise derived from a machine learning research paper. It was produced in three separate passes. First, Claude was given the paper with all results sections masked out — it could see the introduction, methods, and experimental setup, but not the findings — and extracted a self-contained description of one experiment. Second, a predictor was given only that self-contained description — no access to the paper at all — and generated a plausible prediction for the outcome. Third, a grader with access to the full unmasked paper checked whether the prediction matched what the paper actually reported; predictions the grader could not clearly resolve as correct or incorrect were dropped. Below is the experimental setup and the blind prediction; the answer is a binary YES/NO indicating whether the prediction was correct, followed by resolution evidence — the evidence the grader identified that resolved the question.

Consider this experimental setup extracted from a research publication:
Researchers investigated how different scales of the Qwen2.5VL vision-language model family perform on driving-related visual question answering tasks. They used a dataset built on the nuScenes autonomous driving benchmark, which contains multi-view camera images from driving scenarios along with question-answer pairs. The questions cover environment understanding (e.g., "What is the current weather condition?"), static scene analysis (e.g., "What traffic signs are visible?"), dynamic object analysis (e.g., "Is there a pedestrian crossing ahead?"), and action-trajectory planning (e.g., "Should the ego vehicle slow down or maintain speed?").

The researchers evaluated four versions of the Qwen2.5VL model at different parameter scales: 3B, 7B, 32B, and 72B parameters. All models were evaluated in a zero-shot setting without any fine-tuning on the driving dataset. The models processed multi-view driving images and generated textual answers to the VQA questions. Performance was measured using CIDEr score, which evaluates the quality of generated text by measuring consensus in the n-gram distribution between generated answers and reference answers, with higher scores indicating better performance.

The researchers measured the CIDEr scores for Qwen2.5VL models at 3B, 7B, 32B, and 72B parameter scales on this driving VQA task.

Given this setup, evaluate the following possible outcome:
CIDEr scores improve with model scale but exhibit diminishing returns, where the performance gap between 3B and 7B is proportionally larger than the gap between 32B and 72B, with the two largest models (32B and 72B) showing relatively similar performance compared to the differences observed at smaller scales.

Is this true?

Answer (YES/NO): NO